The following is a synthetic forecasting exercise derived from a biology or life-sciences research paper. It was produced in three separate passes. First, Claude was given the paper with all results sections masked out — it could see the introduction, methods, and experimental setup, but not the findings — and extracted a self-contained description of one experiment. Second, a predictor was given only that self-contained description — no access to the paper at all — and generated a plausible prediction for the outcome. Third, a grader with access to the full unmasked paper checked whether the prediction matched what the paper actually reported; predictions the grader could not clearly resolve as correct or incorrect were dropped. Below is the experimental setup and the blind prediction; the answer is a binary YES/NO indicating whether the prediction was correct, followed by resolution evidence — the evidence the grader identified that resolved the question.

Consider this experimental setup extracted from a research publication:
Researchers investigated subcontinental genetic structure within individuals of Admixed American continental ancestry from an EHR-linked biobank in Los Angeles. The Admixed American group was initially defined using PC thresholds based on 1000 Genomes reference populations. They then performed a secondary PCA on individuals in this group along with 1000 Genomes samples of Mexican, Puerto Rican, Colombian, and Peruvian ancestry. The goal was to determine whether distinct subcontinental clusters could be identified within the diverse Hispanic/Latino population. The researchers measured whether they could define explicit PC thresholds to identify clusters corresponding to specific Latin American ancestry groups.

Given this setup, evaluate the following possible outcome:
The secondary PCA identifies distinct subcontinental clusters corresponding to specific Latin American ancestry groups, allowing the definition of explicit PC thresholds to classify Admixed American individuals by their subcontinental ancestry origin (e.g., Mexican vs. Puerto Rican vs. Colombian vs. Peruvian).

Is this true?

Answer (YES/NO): NO